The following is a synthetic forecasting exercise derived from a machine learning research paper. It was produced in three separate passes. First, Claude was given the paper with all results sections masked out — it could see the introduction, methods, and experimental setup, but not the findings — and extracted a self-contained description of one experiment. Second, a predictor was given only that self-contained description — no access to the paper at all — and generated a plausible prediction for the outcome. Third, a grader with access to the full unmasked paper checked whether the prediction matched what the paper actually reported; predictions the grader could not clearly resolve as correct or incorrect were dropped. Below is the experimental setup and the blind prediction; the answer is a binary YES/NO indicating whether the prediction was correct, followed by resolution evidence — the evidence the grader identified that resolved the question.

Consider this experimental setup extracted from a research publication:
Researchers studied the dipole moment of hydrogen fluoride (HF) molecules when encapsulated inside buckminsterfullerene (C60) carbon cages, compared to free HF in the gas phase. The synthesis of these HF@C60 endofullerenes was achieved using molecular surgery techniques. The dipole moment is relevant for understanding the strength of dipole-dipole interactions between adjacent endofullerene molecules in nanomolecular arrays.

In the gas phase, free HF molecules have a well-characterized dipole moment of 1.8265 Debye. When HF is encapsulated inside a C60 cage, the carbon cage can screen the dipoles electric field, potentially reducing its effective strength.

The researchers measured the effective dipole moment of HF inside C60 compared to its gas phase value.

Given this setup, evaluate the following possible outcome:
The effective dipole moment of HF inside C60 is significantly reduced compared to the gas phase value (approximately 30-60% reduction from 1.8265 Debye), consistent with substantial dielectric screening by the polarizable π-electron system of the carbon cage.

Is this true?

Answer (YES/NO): NO